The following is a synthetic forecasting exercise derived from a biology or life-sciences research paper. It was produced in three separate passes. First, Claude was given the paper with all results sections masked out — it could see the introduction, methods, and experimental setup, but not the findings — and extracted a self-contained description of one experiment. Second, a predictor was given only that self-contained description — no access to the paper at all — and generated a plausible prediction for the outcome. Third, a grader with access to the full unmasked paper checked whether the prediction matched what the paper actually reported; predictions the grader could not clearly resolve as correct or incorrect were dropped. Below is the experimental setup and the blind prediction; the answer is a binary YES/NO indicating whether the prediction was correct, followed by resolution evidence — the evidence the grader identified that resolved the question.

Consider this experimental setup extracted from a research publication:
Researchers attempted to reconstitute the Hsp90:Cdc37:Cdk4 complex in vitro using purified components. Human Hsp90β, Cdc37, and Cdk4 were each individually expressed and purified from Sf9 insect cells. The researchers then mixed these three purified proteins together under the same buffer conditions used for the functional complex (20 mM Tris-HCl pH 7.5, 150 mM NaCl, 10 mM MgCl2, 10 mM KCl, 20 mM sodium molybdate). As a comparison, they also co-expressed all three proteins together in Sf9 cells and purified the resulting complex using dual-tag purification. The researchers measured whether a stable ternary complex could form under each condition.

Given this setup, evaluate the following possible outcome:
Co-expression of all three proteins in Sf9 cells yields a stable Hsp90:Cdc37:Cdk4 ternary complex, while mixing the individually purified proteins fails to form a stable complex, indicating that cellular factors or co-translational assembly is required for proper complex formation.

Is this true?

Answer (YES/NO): YES